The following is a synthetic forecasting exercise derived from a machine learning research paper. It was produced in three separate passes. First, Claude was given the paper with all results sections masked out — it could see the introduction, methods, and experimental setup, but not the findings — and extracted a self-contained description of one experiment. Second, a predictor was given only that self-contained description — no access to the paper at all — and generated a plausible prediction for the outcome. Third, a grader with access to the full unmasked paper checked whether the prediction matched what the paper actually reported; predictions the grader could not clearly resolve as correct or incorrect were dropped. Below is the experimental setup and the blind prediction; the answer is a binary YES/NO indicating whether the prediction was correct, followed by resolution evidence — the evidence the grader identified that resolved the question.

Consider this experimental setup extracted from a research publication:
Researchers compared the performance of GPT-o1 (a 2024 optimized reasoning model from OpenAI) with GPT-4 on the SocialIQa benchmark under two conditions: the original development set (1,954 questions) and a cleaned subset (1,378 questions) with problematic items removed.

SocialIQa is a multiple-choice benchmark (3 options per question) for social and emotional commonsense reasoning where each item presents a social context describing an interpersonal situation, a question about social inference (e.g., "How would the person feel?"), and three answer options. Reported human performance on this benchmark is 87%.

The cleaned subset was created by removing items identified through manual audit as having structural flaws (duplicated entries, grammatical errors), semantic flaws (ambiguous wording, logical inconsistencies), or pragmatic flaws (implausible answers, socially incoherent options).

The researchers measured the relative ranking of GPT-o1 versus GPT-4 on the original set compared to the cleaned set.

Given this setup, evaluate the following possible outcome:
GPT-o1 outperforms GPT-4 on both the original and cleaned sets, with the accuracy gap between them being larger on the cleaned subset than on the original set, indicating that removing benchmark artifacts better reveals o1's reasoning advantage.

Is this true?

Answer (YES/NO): NO